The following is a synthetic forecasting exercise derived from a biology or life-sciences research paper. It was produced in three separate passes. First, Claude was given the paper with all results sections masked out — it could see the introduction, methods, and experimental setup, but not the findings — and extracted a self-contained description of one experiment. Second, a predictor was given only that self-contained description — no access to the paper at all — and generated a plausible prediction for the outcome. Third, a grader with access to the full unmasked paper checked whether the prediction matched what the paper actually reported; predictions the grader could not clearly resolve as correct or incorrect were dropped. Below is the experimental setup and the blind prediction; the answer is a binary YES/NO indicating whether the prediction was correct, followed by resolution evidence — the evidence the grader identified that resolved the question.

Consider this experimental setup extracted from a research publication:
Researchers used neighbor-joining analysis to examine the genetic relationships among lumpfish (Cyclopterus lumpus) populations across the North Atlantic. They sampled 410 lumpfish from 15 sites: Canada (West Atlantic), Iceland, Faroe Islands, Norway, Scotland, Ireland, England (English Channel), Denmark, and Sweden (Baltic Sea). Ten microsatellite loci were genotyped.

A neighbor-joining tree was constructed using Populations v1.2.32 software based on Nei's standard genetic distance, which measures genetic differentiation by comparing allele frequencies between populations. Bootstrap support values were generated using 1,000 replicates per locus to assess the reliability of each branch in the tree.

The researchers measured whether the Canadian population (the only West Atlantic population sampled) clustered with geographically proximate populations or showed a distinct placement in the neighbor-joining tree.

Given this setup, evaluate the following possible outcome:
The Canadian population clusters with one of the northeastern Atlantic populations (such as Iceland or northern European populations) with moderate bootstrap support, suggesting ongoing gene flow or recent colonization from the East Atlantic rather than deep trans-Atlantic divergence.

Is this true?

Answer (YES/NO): NO